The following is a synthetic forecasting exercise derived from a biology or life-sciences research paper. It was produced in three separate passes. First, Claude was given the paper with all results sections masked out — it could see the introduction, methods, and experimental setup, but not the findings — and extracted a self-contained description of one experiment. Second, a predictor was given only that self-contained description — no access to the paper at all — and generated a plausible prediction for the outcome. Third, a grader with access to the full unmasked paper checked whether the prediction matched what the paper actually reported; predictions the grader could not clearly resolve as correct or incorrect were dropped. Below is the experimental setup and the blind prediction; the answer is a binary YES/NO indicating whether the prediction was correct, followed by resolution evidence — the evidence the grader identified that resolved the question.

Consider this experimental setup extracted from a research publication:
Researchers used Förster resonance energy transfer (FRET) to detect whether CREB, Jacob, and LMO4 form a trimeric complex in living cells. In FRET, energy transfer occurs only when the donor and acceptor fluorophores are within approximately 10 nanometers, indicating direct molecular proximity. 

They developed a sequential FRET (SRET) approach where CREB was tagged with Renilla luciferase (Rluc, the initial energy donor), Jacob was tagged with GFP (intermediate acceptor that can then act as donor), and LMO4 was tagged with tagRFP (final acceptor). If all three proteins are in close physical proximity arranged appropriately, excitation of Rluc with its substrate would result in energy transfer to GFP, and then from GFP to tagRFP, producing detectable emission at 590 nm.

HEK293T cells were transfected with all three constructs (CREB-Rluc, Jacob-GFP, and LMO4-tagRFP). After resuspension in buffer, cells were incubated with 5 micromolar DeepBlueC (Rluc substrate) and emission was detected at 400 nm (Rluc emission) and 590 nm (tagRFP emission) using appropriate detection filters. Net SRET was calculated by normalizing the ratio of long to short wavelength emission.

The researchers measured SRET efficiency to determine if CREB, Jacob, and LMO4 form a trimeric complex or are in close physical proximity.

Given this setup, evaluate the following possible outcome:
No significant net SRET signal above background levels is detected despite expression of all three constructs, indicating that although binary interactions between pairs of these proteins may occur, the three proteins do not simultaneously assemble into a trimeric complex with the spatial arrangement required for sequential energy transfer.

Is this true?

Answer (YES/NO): NO